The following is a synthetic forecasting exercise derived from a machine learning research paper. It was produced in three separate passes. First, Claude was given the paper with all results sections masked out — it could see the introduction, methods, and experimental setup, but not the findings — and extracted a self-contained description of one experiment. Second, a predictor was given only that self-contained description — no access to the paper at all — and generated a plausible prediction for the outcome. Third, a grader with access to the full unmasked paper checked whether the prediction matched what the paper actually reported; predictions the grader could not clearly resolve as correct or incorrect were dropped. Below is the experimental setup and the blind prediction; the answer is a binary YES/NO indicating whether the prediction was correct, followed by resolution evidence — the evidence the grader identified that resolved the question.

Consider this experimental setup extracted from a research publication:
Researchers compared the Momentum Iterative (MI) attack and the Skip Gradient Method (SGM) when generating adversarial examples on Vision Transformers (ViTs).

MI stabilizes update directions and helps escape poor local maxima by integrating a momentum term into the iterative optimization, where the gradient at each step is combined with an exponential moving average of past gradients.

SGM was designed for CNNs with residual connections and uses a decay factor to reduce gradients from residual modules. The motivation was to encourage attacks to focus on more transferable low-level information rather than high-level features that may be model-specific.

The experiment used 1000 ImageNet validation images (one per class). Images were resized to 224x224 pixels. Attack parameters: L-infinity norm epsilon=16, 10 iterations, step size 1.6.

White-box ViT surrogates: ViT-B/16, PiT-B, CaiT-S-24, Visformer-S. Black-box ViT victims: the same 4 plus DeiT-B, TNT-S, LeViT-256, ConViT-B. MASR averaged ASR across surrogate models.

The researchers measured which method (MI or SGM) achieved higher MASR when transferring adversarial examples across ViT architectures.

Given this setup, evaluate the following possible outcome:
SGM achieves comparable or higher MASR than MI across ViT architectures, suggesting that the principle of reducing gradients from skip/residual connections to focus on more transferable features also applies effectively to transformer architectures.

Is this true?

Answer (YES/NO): YES